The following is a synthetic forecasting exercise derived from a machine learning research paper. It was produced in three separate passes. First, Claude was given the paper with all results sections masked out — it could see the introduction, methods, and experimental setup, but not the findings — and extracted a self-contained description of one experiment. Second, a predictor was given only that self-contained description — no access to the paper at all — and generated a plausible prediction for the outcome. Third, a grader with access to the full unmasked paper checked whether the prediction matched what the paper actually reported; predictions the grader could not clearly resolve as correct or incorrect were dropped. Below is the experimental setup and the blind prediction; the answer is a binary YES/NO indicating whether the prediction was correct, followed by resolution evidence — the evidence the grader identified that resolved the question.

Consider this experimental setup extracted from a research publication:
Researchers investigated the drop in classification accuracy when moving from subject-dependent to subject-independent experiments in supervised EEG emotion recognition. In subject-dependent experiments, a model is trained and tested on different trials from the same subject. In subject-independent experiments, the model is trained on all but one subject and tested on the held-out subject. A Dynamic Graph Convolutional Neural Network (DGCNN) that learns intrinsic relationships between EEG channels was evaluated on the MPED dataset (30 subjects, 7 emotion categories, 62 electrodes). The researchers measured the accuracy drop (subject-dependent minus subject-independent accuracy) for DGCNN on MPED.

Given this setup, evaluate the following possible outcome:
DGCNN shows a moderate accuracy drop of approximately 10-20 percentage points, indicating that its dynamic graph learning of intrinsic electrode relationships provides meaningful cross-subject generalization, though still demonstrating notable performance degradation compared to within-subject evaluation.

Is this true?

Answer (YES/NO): NO